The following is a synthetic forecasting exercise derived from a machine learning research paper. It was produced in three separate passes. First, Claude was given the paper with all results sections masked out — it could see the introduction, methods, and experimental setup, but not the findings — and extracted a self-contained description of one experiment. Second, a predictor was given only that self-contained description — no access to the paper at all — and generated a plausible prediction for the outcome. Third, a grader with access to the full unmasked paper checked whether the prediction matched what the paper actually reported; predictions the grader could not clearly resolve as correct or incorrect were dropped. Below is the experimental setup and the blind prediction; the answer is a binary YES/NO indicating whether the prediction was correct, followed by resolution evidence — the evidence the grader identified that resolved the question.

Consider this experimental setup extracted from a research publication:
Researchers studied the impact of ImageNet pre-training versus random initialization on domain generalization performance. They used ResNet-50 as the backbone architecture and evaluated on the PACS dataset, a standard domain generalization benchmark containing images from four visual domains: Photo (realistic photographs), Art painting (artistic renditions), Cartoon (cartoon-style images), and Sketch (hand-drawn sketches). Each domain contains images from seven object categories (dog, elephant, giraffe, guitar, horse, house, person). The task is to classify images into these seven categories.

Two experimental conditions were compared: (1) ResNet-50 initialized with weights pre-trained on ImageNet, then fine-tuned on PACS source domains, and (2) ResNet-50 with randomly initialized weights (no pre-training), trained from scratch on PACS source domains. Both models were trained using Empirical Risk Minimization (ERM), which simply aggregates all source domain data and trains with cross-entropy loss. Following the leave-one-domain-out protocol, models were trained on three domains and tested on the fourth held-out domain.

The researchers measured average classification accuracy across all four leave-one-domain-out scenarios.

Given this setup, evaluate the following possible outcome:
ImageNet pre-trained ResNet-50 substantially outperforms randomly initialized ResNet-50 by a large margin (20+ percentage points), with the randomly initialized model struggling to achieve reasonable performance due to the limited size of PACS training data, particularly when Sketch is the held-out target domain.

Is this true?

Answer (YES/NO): YES